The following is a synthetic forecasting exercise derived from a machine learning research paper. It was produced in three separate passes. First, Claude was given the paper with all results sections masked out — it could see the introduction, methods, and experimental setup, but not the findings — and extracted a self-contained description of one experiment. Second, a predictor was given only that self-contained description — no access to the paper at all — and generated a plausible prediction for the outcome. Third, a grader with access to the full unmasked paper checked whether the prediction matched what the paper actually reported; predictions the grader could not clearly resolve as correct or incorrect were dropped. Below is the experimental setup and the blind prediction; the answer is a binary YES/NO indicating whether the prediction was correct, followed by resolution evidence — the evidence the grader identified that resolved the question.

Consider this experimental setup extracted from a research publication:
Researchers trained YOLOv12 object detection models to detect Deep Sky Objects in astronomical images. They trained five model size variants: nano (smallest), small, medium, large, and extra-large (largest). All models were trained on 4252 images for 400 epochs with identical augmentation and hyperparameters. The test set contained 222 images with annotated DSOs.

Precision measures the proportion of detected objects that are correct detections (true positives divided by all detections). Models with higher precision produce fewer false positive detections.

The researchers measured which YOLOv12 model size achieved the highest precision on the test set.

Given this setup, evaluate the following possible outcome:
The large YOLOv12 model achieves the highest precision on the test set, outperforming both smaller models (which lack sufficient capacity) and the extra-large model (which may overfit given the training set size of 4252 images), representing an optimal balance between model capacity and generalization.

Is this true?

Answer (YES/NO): NO